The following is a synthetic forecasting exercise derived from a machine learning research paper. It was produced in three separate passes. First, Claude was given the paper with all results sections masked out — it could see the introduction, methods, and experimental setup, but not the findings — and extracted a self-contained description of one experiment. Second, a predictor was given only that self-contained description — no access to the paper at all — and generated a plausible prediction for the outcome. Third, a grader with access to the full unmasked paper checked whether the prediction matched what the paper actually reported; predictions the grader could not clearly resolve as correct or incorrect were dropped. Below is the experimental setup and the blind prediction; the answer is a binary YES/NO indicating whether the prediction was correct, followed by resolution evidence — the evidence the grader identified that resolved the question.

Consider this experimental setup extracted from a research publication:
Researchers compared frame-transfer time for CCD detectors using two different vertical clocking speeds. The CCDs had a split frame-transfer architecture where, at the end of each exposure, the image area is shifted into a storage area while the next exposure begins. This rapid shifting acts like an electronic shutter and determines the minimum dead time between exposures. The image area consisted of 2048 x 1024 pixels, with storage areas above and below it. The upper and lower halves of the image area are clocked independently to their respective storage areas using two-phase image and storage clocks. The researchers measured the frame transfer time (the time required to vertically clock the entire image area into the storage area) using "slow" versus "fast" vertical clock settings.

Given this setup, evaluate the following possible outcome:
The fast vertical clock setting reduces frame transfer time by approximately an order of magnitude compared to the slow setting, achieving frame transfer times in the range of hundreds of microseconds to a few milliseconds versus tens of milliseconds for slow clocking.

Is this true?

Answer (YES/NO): NO